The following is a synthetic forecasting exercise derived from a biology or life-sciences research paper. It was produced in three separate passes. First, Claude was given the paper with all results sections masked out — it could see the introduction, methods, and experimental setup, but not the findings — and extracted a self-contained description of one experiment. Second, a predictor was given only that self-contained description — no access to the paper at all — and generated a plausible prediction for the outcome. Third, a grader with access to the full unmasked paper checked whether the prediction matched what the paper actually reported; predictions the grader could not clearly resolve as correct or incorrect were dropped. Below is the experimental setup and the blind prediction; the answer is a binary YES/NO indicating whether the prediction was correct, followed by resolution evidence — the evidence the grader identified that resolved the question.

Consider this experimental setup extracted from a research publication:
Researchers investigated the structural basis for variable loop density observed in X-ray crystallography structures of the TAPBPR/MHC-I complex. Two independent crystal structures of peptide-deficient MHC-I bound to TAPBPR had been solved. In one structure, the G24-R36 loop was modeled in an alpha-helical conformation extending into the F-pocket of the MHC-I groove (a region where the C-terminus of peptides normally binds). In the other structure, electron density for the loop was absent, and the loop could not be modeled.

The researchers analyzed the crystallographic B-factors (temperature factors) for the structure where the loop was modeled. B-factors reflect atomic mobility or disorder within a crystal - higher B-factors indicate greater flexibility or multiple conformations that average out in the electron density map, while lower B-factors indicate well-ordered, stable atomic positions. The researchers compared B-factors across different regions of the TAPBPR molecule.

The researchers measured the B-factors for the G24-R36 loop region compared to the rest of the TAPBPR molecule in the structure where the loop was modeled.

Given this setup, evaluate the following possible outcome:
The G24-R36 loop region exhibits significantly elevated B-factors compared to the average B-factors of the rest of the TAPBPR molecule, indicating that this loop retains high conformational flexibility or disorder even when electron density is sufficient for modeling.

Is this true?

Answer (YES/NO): YES